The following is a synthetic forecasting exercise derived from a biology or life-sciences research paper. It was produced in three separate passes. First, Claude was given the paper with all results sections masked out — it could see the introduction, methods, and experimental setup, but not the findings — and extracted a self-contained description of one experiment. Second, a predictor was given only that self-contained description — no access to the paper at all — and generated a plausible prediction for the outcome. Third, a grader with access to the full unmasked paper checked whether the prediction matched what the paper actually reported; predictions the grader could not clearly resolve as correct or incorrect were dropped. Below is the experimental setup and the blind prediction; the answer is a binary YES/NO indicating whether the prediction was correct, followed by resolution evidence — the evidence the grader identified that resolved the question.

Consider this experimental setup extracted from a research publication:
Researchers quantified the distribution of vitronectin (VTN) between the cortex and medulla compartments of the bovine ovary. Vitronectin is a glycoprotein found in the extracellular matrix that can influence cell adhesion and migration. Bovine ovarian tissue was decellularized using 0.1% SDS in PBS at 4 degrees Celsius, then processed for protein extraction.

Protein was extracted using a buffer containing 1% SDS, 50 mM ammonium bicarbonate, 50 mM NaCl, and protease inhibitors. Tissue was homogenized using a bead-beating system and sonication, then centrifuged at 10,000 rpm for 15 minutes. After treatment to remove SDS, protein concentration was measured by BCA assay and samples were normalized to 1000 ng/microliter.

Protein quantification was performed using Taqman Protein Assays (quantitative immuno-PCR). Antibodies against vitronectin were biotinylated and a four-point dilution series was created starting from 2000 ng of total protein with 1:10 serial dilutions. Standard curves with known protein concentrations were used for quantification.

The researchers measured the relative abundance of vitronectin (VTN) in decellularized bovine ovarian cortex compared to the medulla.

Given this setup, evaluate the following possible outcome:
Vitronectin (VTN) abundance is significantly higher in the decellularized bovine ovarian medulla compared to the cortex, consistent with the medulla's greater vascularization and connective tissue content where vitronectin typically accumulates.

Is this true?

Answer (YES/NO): YES